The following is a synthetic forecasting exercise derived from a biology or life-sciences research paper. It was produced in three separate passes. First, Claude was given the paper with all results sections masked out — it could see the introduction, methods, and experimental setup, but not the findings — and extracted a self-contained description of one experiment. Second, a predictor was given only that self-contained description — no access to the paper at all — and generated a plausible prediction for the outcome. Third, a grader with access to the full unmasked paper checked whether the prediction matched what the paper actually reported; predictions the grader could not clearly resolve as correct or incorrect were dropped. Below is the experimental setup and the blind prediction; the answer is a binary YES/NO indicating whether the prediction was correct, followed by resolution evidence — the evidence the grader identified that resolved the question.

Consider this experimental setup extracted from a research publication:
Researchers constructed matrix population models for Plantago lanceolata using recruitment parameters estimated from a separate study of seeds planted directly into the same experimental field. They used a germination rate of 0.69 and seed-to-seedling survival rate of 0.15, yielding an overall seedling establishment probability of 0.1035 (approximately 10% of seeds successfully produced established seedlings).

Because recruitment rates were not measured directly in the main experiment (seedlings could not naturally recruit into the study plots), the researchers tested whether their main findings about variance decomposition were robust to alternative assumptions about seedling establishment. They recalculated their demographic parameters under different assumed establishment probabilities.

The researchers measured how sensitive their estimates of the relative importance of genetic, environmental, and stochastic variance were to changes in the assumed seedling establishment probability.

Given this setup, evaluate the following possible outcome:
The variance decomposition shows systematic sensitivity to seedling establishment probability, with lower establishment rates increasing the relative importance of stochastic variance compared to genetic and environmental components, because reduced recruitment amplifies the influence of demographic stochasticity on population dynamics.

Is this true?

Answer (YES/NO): NO